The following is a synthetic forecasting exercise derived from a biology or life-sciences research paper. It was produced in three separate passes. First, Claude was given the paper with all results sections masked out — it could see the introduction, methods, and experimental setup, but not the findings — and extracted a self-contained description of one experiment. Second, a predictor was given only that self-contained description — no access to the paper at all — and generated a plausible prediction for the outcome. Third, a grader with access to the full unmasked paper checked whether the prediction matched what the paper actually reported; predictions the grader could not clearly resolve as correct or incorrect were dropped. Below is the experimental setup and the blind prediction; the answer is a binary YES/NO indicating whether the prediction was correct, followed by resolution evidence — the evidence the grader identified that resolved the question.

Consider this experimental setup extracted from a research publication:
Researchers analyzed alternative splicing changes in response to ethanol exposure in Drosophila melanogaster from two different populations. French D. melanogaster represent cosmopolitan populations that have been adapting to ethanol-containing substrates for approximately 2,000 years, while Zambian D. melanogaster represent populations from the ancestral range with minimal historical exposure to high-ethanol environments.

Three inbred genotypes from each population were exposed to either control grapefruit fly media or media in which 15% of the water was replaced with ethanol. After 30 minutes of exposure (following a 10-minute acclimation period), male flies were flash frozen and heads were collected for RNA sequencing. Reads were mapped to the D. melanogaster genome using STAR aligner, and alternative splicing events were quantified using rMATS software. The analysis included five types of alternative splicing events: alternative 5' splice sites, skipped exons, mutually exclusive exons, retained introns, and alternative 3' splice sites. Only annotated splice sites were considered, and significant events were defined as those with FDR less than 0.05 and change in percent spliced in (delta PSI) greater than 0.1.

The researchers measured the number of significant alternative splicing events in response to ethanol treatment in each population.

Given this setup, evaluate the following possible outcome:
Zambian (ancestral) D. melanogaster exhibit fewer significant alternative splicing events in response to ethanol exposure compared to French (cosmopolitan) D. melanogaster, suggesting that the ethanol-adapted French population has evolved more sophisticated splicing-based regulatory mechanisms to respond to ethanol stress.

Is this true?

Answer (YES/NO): NO